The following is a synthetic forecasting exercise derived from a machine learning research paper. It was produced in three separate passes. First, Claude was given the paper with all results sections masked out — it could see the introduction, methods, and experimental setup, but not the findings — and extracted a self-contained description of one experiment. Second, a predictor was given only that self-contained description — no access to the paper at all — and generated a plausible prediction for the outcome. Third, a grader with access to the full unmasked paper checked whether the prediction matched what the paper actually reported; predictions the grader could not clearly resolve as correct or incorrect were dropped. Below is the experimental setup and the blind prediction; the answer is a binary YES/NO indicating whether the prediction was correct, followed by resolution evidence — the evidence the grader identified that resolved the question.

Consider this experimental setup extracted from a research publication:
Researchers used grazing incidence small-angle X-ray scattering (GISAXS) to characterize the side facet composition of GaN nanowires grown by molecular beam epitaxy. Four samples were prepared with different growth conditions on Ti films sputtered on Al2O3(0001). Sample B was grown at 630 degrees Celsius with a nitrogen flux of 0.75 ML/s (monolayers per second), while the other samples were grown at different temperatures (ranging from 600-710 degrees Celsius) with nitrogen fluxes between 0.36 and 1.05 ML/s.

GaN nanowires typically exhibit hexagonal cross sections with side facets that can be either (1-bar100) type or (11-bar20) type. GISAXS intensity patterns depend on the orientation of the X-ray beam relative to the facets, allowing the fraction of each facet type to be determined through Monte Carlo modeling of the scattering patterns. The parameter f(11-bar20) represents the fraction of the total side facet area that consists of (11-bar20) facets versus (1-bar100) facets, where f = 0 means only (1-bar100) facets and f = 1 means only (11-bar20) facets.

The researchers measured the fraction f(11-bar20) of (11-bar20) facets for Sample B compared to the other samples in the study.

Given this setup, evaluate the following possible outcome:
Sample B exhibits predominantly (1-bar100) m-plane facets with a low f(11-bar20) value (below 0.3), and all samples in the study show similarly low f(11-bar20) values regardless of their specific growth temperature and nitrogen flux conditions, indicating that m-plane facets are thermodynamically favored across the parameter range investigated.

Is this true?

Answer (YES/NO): NO